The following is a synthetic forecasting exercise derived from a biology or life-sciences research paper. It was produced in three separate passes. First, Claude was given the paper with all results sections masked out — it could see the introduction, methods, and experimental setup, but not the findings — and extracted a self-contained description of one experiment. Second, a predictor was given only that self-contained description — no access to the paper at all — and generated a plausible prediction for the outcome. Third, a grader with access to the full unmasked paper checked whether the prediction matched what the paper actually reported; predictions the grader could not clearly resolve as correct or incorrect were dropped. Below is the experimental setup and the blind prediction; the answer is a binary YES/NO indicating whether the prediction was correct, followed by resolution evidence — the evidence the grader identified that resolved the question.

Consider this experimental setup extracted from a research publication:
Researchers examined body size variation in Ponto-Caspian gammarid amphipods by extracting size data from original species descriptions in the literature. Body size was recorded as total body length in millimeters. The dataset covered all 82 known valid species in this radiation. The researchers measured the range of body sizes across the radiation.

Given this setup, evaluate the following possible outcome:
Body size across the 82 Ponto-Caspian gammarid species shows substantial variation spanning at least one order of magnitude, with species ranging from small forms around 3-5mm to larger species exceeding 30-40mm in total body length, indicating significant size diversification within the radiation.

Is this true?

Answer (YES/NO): NO